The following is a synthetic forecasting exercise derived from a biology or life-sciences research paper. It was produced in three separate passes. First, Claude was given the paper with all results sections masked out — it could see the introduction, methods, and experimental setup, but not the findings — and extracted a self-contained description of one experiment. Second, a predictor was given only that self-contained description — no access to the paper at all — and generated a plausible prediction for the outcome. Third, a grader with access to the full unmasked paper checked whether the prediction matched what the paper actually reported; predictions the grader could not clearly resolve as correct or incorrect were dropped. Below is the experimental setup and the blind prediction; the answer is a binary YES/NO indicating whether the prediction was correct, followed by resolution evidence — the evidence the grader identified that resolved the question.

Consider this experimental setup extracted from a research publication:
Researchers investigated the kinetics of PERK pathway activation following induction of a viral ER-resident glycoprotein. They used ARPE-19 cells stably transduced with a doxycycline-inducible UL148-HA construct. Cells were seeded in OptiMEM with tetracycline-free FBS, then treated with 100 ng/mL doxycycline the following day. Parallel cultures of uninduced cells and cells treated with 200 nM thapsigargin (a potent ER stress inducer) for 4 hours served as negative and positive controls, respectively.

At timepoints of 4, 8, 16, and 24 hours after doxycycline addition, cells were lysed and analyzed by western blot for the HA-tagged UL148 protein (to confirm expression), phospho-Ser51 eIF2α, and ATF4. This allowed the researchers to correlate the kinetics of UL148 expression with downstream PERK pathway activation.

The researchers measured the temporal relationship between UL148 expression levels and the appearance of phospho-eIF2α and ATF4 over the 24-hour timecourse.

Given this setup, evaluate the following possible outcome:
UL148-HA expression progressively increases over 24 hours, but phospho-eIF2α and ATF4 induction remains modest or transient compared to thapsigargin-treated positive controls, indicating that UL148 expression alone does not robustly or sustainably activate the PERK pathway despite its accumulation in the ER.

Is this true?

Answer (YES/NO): NO